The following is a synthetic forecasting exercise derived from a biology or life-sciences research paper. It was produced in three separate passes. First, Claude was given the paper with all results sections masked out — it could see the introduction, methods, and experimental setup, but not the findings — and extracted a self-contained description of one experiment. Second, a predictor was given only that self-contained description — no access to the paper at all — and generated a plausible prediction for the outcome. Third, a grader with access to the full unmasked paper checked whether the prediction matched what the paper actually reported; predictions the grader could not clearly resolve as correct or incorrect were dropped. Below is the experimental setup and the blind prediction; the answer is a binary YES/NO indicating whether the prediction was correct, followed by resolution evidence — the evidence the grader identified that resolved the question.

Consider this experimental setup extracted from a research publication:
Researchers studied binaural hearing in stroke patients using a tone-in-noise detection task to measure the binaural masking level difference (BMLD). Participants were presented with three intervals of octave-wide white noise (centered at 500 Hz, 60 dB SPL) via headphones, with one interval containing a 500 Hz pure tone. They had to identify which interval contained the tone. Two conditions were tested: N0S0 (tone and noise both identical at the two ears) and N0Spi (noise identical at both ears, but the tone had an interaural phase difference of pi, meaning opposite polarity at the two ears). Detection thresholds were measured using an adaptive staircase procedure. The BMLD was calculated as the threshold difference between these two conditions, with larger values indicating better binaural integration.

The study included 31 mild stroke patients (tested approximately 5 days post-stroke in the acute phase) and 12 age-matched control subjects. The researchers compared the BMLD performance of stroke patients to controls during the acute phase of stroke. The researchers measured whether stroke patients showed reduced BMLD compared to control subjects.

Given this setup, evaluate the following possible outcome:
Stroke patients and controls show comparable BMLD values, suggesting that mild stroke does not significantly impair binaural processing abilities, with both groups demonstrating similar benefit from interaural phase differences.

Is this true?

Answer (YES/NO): YES